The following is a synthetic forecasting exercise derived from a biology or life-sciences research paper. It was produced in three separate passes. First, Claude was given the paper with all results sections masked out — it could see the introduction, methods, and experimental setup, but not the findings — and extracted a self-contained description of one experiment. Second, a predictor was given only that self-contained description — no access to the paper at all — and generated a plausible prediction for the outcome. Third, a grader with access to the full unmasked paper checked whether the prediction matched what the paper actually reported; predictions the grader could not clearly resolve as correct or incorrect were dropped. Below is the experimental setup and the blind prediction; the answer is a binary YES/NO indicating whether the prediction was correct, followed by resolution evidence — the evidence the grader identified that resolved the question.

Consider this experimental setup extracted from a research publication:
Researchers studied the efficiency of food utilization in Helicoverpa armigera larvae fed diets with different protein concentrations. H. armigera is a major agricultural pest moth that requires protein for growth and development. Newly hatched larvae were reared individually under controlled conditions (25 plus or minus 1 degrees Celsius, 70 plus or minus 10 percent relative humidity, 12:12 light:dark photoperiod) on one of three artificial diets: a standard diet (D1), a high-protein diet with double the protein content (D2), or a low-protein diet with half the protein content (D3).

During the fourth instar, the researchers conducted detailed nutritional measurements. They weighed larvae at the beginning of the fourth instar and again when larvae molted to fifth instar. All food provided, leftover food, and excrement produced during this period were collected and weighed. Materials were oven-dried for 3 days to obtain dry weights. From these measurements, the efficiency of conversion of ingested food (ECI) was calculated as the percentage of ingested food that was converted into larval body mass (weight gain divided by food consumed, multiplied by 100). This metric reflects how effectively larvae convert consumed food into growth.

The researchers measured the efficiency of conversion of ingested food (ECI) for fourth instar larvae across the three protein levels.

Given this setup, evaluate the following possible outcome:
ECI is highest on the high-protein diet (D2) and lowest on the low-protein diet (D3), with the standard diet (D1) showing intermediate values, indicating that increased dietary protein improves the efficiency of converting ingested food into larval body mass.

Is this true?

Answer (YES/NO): NO